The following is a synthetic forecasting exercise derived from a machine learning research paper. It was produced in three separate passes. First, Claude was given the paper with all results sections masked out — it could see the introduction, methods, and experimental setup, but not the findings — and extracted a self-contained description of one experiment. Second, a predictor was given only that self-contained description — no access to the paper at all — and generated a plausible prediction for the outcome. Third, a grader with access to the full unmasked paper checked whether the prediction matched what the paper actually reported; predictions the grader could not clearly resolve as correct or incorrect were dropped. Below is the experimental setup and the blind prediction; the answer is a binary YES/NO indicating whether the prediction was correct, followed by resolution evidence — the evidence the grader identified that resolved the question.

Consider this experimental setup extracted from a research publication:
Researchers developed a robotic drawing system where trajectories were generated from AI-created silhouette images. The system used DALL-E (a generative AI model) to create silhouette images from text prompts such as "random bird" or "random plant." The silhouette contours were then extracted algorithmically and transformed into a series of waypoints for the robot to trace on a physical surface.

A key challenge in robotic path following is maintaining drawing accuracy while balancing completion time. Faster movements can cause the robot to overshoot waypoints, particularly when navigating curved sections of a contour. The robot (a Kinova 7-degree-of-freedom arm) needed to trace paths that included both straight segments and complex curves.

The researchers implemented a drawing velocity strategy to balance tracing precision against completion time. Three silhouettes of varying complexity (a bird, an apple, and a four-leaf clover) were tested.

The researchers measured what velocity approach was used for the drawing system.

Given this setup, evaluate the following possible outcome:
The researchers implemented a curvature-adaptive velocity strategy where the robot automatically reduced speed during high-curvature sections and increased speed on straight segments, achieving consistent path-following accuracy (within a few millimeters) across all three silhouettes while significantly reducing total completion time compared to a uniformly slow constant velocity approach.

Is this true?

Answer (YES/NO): NO